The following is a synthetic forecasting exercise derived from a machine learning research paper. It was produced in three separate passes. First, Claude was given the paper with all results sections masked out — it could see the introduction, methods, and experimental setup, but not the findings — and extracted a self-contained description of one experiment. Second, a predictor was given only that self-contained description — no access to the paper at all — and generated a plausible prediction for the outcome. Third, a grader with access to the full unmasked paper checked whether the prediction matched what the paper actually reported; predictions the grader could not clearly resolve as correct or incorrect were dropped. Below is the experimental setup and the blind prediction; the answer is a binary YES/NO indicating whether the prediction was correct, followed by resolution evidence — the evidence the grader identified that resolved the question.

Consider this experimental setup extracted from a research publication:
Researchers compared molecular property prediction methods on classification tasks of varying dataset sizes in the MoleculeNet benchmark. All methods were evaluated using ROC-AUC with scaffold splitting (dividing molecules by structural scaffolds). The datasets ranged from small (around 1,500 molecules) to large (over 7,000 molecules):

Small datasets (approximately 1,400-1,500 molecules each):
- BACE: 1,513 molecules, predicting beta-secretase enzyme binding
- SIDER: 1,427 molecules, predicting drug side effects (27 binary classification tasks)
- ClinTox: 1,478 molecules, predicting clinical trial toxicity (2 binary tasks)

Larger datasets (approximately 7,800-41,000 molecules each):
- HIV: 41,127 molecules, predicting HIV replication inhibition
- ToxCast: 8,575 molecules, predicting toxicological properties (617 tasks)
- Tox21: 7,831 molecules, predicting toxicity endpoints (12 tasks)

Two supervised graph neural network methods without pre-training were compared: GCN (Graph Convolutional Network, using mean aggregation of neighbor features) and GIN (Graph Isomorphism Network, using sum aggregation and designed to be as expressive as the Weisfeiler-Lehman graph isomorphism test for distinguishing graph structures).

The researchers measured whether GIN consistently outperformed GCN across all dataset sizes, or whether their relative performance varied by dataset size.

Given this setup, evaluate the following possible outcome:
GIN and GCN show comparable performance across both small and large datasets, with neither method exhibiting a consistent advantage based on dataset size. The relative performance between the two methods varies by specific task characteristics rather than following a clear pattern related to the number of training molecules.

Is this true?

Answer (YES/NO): NO